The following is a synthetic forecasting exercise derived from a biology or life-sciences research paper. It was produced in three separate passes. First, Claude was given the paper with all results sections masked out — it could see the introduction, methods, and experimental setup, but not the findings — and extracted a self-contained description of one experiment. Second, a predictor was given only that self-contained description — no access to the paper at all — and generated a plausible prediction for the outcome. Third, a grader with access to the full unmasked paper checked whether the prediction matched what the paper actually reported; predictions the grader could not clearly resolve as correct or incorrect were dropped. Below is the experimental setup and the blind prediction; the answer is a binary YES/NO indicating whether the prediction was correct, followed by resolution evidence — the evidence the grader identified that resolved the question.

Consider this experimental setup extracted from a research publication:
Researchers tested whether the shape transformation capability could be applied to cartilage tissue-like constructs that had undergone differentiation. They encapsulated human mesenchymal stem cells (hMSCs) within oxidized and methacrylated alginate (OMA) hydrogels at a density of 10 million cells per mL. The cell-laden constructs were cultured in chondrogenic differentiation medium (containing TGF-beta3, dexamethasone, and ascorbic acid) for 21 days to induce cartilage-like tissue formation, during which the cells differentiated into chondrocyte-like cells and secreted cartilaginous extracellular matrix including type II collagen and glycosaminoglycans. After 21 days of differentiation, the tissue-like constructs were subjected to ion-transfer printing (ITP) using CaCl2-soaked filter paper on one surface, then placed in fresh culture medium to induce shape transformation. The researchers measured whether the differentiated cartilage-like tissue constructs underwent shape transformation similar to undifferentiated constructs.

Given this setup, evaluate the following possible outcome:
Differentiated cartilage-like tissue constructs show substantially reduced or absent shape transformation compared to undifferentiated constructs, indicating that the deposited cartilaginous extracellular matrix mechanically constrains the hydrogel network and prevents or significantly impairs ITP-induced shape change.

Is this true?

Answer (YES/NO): YES